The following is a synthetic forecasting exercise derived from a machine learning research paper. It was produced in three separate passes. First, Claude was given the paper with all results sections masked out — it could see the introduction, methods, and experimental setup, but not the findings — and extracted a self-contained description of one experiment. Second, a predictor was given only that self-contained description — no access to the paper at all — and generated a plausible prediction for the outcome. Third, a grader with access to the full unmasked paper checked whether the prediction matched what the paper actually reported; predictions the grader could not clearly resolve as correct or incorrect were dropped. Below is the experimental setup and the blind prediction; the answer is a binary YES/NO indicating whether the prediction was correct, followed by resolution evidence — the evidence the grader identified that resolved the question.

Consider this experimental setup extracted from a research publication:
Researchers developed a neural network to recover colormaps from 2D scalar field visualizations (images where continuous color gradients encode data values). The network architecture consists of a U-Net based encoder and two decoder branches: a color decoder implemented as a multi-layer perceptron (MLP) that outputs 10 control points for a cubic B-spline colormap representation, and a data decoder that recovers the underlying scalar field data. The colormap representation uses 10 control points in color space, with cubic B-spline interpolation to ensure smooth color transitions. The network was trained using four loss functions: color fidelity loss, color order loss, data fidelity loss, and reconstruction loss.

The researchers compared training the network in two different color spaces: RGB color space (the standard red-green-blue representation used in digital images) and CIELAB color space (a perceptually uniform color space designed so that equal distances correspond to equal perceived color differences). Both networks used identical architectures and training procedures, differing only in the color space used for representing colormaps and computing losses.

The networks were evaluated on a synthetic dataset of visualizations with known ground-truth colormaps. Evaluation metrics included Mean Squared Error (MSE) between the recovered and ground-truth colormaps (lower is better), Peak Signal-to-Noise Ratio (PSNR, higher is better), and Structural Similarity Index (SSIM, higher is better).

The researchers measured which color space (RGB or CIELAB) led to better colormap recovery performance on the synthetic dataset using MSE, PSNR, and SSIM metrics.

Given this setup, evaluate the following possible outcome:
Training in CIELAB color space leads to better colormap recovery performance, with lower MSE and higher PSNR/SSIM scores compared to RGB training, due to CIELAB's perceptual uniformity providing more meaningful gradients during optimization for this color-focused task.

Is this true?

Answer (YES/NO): NO